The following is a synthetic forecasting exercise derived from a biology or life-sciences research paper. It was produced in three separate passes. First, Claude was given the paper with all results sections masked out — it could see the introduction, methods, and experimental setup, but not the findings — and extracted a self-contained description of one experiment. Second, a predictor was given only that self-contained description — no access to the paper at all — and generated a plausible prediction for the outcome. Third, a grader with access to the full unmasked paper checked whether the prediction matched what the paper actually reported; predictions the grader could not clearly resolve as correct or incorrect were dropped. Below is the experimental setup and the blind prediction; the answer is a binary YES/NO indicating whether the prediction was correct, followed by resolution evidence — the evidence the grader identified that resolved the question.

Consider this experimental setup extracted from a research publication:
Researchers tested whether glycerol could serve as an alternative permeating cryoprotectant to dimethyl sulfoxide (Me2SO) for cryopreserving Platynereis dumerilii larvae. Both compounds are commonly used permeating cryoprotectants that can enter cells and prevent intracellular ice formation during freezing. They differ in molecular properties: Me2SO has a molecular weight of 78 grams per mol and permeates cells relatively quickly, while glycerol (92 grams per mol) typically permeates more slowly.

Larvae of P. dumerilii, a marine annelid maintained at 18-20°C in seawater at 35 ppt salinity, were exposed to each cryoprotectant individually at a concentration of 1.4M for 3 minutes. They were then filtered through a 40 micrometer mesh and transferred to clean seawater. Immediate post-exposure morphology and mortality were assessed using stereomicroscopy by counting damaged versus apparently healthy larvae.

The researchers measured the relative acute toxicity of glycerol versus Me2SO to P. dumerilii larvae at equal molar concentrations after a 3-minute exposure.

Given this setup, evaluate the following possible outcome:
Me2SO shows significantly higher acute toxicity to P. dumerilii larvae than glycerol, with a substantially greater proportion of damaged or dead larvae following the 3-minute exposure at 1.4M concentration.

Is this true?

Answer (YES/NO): NO